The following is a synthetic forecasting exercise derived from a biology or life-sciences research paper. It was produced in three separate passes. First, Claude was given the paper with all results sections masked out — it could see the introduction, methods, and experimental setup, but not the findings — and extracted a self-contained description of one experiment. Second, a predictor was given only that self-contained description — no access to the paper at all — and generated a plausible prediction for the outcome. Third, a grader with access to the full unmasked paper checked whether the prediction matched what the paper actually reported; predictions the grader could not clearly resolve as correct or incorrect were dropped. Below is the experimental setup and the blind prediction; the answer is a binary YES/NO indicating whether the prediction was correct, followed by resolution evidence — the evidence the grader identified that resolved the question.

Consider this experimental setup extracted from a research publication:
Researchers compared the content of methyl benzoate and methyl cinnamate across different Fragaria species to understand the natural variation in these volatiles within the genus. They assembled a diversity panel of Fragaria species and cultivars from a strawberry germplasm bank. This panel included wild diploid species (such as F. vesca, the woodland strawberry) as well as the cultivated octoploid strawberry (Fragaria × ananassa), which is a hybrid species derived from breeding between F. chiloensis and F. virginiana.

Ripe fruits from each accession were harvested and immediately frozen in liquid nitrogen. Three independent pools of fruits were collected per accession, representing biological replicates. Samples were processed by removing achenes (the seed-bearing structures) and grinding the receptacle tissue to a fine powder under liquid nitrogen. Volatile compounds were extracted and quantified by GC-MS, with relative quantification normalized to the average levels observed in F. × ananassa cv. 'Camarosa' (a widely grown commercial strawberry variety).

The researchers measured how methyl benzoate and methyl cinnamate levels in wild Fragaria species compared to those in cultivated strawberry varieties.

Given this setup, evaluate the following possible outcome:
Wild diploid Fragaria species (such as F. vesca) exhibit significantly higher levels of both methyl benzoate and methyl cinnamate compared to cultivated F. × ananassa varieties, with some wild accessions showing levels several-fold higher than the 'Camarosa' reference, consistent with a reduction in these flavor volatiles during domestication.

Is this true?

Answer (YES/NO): NO